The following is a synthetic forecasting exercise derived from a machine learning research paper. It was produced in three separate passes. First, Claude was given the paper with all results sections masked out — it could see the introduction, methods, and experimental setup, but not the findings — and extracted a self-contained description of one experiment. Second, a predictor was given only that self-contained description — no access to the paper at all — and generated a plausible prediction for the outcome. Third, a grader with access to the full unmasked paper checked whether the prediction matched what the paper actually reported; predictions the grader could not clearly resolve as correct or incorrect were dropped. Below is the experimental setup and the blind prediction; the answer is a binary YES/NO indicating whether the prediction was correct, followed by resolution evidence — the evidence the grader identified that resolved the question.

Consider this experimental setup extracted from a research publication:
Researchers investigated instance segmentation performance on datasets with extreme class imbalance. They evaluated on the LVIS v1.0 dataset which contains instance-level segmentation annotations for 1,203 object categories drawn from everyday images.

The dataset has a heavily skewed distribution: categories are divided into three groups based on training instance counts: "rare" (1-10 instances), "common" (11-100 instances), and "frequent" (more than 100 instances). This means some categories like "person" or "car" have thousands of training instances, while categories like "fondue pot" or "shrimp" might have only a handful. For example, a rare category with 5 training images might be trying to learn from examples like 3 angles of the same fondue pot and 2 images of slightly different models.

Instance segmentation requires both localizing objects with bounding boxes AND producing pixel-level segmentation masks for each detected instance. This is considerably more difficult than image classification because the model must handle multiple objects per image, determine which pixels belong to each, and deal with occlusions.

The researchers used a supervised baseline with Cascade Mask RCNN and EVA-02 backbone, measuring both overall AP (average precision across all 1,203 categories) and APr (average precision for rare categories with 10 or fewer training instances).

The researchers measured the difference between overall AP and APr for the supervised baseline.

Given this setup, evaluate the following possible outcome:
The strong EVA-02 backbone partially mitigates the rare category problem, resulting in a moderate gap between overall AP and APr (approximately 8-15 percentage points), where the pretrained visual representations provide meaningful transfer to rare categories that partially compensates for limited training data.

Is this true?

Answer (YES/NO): NO